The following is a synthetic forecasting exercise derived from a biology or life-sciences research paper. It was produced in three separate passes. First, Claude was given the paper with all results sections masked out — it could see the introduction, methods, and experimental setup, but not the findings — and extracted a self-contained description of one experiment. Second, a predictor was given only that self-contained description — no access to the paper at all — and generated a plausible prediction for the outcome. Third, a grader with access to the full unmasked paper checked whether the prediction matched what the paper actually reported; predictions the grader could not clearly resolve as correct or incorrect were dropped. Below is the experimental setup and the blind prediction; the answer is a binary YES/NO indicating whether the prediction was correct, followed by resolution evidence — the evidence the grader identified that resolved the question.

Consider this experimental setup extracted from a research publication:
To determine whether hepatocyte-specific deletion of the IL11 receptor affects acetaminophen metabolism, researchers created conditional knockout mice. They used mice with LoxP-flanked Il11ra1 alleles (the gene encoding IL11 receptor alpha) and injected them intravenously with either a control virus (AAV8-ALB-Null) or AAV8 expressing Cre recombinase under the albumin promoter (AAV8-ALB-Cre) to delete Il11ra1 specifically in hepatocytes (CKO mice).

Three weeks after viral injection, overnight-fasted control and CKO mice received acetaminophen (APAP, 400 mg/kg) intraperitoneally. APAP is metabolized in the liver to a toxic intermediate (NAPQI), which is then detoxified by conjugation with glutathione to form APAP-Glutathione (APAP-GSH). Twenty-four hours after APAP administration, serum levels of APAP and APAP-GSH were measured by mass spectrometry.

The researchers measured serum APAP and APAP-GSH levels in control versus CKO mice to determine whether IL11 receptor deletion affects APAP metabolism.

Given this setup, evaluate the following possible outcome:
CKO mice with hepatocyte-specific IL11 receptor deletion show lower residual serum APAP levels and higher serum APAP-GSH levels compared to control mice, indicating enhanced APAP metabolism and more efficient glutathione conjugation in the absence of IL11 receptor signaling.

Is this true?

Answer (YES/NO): NO